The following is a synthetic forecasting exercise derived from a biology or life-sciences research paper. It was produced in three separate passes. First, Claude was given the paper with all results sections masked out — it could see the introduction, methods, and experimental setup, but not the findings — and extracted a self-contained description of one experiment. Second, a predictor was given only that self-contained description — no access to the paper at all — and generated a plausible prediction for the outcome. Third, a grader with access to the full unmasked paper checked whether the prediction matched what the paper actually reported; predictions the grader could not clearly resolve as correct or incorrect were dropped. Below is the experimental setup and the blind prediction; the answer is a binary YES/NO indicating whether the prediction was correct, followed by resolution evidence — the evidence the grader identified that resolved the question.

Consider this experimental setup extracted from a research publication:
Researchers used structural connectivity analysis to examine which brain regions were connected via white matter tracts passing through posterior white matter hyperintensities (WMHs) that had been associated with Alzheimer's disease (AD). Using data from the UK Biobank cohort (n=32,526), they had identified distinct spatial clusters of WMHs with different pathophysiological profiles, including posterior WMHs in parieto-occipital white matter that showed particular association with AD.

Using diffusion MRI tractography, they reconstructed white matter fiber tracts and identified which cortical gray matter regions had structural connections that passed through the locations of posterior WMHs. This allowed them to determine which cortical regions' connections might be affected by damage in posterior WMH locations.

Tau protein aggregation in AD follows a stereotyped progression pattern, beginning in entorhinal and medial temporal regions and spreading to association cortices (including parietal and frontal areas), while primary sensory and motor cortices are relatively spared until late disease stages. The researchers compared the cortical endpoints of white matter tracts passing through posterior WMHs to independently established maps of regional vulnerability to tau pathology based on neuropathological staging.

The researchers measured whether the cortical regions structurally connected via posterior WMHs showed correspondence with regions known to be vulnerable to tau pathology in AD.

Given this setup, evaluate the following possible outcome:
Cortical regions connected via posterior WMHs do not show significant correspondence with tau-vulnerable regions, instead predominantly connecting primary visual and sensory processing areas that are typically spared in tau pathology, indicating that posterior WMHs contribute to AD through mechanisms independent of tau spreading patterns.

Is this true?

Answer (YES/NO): NO